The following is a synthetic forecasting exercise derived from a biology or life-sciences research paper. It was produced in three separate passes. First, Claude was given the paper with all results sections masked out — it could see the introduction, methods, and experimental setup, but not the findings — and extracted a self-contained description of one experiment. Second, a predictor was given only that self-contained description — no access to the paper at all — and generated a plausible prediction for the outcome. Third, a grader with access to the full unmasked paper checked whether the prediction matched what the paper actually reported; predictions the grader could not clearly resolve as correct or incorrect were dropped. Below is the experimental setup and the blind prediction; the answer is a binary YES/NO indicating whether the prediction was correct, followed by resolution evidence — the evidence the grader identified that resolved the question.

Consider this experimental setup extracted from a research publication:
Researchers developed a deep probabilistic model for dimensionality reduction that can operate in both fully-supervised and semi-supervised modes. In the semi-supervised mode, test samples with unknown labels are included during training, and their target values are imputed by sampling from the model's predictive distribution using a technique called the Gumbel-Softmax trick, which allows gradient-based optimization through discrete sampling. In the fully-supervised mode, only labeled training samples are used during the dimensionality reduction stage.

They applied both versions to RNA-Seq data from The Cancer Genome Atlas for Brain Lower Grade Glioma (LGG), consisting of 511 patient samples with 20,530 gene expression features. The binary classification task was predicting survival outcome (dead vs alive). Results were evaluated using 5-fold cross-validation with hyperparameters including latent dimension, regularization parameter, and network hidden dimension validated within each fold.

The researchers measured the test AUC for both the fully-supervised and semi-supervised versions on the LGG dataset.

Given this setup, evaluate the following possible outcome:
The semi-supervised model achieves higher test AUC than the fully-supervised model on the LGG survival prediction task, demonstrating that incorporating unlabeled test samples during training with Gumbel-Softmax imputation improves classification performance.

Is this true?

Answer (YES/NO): NO